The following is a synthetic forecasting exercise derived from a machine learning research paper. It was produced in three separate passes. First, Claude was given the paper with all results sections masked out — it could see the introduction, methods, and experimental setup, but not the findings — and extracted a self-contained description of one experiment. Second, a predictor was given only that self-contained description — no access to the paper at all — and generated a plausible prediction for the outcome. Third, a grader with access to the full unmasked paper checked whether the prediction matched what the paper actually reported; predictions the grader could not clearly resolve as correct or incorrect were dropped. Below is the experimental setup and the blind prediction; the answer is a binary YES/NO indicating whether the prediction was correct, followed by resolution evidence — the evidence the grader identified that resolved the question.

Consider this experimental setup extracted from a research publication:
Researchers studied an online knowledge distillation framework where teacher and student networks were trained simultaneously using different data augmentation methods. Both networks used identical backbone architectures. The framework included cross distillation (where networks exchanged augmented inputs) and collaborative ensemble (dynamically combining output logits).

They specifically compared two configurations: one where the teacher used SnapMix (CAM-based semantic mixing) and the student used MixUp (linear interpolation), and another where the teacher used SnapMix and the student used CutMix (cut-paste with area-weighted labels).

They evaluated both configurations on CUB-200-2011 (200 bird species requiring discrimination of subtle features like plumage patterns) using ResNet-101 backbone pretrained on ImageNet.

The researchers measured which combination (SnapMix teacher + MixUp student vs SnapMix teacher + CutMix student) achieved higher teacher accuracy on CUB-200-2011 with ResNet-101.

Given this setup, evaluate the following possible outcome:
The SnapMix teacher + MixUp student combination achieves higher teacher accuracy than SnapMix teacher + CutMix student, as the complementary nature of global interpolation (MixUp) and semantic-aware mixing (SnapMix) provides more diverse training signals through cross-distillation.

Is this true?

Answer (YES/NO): YES